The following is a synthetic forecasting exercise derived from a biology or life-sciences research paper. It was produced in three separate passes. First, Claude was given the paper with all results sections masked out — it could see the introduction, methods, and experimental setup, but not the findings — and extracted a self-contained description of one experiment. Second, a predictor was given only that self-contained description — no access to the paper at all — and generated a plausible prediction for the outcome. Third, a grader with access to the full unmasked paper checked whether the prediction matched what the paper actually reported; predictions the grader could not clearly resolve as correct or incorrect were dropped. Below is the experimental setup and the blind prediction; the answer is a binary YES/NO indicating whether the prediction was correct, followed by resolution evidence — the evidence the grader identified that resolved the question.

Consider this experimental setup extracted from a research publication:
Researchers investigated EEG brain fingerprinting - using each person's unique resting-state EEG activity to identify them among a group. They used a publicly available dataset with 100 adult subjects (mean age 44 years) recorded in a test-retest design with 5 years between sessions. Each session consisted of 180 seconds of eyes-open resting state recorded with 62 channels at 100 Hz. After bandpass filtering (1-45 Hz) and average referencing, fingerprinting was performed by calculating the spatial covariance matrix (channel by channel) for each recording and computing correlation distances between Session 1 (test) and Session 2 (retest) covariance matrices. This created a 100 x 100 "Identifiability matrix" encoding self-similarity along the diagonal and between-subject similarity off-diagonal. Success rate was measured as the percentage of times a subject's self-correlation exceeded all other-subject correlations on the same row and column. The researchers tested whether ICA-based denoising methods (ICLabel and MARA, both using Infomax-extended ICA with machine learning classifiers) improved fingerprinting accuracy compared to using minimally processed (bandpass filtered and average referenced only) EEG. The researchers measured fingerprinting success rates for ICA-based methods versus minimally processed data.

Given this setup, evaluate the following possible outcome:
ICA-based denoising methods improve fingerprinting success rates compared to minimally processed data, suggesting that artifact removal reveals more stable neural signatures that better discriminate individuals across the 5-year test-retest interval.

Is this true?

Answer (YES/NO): NO